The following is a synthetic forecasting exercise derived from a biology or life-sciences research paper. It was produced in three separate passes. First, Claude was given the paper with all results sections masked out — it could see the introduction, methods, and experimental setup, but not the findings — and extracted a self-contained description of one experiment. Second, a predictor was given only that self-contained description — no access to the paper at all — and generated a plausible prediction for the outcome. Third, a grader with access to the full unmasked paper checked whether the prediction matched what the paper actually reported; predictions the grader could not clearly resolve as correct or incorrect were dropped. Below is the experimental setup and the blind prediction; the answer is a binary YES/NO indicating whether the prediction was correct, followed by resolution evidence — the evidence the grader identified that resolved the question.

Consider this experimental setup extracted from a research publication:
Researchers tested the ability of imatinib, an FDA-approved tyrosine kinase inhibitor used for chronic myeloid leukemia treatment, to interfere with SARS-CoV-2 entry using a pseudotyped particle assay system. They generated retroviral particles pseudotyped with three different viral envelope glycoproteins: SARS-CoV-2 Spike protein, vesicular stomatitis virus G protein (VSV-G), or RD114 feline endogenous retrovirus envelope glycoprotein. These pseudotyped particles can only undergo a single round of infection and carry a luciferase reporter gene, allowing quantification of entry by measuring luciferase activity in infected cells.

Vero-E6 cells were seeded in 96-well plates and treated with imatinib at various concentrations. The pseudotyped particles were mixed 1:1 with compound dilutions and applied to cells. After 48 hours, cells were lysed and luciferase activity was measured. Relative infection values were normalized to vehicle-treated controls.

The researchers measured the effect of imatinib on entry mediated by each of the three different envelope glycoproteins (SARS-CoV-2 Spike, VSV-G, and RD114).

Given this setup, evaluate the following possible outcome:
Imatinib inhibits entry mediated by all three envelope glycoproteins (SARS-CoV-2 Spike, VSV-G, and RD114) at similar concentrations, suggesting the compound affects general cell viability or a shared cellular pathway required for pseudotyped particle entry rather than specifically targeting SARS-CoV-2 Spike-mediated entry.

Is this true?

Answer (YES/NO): NO